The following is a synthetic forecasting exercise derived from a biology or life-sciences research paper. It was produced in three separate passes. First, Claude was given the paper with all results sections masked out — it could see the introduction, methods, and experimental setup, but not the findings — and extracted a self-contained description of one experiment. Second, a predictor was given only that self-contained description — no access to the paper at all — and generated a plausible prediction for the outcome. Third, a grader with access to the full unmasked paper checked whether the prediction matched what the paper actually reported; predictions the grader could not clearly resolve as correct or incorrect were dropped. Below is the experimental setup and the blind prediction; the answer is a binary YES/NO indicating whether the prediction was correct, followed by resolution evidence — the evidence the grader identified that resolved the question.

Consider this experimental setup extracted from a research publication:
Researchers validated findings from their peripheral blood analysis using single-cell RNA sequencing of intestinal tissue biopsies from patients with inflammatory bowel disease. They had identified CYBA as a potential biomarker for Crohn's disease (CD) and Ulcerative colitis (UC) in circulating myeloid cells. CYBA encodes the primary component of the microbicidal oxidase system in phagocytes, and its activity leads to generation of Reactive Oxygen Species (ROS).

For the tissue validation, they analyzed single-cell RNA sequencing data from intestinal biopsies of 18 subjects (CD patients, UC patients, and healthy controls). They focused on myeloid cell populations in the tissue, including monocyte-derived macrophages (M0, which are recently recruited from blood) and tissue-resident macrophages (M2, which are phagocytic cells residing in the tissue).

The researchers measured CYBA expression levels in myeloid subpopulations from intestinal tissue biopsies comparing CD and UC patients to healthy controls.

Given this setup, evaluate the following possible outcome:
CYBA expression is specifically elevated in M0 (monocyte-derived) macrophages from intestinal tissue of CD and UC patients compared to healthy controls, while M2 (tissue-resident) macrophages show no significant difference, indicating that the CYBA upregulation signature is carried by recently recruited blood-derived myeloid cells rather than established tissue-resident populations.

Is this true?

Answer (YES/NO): NO